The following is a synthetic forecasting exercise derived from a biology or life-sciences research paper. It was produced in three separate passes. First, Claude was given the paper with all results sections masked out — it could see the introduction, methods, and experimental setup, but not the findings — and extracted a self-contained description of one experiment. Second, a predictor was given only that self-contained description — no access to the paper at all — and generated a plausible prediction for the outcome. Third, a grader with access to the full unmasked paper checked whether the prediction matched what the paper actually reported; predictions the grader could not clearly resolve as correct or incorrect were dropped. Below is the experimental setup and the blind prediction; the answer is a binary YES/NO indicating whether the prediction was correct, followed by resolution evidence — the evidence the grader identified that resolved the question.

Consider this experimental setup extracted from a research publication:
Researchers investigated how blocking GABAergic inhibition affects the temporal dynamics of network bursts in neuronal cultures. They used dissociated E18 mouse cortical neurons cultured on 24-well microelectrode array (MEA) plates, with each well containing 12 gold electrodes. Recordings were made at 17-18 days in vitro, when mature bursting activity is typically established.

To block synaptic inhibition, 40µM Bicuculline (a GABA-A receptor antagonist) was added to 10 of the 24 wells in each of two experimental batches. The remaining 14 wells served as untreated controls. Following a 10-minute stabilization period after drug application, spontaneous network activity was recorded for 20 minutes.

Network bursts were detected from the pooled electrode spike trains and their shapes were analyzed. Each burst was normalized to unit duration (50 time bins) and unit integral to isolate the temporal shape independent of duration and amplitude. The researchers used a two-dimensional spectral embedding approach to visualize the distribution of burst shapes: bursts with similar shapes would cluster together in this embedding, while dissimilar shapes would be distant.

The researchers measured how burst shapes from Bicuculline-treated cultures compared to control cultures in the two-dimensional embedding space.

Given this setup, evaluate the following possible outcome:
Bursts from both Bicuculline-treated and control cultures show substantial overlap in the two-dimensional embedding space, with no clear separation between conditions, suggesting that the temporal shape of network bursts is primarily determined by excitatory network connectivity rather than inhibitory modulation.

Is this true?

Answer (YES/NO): NO